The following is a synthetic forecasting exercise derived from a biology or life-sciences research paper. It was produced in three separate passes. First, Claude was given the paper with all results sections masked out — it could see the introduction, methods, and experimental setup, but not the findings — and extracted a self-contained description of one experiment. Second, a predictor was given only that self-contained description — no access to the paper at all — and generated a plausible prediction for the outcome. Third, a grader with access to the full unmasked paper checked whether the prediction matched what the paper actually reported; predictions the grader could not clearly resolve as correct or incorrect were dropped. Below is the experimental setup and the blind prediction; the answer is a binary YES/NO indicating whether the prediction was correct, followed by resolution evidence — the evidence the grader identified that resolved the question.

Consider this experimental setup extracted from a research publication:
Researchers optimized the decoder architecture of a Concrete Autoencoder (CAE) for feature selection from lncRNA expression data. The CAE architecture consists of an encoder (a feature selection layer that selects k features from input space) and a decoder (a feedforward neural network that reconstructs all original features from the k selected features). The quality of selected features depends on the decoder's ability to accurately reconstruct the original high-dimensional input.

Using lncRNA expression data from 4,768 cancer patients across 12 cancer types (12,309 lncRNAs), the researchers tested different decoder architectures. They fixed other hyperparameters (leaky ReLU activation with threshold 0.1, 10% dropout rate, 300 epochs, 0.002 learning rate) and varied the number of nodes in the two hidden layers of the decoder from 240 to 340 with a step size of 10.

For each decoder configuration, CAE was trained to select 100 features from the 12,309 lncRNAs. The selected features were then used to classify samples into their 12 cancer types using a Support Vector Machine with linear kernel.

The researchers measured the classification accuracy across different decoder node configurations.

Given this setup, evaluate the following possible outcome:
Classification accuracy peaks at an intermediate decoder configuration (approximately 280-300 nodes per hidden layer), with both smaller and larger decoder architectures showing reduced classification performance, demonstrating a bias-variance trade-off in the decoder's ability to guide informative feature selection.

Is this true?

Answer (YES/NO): YES